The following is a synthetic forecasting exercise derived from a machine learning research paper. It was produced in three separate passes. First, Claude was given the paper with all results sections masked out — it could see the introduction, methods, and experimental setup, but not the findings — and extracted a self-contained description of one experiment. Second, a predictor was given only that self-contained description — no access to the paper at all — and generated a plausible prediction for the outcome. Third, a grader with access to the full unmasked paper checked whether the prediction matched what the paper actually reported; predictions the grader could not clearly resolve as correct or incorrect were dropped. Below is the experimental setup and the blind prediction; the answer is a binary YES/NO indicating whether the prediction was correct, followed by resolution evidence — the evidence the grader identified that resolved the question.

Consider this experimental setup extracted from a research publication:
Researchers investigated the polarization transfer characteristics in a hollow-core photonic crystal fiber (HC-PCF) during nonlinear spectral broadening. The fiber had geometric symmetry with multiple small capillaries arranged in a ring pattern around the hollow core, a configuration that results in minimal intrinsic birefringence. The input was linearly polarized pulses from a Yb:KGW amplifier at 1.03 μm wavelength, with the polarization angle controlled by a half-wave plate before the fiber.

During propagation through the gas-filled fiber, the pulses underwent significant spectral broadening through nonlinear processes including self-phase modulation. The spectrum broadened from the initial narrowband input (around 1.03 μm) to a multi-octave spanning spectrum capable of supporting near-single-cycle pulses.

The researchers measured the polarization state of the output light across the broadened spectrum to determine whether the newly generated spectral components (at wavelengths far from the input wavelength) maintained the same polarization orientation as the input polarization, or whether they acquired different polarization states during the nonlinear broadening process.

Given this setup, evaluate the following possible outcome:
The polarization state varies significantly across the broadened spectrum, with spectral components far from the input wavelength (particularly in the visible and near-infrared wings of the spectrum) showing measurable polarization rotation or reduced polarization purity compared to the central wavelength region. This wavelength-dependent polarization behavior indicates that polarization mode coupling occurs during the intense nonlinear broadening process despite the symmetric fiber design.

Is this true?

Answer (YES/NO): NO